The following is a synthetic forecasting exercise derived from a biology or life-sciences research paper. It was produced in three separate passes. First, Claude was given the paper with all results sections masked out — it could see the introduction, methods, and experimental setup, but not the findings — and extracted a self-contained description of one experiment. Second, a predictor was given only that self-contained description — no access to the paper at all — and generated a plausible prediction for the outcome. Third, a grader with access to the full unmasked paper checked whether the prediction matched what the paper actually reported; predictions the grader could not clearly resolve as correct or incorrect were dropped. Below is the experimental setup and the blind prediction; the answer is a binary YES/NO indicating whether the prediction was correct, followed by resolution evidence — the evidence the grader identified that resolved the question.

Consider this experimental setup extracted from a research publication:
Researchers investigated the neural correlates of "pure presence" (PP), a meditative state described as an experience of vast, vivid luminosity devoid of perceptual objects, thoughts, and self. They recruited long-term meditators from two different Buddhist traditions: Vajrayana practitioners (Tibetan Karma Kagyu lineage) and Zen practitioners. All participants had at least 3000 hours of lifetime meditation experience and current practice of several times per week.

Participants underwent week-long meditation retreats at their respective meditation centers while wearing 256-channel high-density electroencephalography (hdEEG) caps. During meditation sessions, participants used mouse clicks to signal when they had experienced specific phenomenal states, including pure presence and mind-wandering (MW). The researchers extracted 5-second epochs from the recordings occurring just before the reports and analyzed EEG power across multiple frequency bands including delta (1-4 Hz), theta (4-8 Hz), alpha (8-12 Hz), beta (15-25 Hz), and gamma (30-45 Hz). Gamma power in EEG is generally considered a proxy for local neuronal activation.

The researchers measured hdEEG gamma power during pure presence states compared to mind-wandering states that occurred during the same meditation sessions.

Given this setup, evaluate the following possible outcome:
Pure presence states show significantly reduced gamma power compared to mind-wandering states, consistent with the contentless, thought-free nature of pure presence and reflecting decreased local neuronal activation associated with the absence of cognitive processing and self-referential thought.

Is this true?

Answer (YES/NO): YES